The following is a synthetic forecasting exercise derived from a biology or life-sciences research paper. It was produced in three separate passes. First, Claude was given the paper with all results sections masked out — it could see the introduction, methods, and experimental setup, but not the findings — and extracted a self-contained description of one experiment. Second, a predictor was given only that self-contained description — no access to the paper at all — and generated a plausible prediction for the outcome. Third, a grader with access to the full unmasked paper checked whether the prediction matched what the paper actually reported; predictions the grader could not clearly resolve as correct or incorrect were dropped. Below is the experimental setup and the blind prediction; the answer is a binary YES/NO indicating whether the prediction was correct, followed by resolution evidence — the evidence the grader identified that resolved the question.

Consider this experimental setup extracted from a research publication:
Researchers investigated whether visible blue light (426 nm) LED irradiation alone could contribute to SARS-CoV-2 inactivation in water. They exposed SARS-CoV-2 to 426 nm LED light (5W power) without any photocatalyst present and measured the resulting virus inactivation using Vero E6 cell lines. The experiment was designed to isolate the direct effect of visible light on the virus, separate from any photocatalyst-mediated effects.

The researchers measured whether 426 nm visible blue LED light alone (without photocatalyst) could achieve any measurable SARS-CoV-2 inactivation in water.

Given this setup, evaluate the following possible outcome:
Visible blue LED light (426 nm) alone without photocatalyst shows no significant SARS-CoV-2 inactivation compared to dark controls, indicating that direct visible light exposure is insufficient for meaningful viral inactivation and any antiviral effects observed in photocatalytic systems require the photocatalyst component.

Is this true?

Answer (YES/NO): NO